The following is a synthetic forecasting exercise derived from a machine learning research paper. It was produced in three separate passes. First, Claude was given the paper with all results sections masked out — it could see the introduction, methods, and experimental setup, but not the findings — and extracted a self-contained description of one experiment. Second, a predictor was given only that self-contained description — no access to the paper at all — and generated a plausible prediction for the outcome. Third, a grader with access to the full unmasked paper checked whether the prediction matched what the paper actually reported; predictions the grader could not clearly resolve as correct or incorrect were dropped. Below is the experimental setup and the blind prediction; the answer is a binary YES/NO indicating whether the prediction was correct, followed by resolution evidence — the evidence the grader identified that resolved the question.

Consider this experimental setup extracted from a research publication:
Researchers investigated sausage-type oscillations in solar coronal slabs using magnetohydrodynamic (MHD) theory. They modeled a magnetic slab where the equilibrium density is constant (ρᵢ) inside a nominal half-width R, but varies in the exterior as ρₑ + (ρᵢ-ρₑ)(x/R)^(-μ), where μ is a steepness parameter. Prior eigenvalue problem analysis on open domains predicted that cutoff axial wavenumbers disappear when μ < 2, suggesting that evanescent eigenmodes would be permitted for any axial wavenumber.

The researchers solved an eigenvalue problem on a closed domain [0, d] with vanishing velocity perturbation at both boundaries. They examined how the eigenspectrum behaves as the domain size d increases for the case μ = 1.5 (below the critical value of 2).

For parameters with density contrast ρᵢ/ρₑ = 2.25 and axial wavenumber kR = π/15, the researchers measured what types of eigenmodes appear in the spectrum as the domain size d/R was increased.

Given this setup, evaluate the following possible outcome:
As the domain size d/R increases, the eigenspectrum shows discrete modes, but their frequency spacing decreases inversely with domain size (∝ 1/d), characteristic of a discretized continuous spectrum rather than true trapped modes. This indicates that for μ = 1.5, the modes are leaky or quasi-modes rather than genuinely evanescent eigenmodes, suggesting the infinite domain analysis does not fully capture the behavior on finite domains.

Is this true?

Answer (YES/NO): NO